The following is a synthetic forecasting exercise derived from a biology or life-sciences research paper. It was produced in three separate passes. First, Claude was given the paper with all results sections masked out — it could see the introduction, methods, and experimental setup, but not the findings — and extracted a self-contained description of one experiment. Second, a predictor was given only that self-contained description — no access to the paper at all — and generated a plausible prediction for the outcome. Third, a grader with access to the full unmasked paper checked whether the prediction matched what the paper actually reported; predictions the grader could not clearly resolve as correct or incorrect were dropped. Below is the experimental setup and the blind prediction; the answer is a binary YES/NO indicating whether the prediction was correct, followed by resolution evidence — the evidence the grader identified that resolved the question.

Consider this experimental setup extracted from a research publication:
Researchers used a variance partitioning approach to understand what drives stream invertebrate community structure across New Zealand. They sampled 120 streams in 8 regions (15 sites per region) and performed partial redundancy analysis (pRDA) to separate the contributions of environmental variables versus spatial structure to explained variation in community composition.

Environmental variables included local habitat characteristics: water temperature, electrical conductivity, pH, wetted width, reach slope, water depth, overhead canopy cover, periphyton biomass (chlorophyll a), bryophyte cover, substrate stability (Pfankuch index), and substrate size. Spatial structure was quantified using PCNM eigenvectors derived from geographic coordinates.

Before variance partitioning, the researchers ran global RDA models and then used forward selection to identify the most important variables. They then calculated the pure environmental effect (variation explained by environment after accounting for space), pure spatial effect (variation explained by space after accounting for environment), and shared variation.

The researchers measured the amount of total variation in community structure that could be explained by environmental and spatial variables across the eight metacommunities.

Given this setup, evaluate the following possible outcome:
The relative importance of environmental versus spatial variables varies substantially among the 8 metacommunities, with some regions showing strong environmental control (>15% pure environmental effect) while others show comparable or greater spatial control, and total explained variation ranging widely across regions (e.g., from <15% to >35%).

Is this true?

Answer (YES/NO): NO